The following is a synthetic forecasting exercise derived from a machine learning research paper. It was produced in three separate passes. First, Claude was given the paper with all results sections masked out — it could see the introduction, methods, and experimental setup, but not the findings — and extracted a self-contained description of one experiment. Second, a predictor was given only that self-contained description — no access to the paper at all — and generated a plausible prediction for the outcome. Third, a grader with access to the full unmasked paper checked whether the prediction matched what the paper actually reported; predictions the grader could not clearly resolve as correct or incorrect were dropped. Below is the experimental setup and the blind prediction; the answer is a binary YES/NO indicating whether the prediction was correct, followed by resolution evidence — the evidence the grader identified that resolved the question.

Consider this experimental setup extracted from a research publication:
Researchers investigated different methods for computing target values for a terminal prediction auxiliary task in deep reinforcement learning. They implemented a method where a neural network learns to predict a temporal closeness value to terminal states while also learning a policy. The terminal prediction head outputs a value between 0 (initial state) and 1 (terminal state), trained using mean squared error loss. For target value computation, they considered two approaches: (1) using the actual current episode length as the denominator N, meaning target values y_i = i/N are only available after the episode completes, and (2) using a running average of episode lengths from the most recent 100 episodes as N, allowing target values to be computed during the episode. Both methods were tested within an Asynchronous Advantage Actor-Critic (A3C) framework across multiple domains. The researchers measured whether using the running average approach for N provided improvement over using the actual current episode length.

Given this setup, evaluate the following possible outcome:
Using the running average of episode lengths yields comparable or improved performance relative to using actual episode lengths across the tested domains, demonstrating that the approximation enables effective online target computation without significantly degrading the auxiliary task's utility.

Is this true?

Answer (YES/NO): YES